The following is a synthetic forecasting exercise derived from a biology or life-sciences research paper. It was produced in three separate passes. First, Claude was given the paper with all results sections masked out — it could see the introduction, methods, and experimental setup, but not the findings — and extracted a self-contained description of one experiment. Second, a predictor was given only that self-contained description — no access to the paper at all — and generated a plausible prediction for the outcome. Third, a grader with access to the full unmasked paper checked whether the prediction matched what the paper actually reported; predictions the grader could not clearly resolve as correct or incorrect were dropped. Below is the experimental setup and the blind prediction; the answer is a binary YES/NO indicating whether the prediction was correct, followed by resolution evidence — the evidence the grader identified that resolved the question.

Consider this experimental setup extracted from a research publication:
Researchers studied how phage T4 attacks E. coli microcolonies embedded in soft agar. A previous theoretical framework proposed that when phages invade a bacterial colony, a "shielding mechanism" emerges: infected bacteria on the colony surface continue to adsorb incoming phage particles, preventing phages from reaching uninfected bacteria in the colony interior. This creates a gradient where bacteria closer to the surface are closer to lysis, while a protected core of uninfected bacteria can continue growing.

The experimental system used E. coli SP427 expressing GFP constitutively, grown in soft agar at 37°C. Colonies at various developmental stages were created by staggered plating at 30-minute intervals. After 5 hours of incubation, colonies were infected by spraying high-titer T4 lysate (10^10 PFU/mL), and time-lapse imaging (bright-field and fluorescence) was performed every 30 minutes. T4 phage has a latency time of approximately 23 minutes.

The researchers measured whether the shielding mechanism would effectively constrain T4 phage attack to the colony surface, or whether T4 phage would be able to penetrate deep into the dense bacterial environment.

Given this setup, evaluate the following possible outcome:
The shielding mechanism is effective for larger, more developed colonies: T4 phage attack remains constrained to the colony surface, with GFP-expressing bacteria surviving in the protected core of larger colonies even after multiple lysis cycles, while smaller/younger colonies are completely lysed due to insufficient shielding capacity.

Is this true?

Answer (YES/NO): NO